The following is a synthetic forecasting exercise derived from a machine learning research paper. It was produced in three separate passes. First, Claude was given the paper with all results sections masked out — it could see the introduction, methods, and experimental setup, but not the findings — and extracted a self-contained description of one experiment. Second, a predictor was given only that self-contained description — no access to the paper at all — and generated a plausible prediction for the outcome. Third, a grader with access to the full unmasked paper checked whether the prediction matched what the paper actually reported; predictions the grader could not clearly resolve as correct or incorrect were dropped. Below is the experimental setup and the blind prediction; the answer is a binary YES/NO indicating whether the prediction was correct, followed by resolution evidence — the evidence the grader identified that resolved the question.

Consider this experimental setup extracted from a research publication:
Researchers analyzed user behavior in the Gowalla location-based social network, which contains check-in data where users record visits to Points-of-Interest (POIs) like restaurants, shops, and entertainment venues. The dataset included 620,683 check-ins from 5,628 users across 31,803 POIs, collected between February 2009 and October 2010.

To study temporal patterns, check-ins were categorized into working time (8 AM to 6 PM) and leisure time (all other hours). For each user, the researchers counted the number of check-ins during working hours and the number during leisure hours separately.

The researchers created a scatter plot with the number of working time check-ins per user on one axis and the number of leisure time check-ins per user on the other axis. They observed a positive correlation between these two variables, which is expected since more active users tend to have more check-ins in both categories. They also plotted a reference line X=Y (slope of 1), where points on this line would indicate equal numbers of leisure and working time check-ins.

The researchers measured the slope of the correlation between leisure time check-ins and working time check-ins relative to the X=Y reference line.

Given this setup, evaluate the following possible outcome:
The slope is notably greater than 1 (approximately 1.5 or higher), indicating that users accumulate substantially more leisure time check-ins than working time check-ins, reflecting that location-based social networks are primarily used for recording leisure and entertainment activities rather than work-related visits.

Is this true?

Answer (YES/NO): NO